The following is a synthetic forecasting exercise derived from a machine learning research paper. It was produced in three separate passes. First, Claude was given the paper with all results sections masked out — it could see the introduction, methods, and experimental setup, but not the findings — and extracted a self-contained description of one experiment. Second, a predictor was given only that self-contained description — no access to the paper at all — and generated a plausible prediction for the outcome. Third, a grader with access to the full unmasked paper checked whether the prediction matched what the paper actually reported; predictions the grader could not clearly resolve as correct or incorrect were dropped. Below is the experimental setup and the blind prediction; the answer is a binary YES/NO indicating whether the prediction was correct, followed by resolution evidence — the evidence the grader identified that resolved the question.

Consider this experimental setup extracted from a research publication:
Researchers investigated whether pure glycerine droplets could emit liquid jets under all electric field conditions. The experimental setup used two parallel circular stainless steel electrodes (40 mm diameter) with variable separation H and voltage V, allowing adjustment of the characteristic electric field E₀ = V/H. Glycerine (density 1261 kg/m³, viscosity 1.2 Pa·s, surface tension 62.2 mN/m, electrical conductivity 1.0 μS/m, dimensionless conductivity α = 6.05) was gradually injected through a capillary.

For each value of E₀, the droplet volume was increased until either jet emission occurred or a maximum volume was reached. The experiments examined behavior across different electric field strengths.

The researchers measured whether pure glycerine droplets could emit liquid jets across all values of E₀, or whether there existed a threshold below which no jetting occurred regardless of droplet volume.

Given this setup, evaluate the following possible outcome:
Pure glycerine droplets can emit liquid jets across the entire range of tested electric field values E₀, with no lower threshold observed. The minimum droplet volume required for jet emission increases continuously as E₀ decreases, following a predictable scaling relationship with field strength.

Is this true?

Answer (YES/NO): NO